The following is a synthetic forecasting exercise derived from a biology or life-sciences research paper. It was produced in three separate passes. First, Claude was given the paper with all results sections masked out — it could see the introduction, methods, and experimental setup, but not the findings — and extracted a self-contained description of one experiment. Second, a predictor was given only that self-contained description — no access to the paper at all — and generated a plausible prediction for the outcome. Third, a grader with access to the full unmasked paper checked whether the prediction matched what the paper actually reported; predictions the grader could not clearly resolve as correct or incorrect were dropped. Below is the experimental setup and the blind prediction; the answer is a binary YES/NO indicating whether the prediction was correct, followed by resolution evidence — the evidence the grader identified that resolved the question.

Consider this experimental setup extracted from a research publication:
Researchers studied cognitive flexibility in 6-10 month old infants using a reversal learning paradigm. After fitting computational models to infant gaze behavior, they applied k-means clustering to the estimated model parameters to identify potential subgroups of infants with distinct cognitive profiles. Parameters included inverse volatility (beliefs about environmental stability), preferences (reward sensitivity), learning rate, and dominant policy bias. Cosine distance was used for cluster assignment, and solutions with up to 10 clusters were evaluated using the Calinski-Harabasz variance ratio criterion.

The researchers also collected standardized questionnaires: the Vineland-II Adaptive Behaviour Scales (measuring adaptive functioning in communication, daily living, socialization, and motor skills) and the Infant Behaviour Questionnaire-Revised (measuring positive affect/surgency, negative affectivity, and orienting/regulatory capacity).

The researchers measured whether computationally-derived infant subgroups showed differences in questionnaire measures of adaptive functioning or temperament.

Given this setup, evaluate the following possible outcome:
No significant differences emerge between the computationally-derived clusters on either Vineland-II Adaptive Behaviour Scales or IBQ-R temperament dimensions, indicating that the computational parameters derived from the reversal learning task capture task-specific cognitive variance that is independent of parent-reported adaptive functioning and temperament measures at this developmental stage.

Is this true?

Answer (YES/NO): NO